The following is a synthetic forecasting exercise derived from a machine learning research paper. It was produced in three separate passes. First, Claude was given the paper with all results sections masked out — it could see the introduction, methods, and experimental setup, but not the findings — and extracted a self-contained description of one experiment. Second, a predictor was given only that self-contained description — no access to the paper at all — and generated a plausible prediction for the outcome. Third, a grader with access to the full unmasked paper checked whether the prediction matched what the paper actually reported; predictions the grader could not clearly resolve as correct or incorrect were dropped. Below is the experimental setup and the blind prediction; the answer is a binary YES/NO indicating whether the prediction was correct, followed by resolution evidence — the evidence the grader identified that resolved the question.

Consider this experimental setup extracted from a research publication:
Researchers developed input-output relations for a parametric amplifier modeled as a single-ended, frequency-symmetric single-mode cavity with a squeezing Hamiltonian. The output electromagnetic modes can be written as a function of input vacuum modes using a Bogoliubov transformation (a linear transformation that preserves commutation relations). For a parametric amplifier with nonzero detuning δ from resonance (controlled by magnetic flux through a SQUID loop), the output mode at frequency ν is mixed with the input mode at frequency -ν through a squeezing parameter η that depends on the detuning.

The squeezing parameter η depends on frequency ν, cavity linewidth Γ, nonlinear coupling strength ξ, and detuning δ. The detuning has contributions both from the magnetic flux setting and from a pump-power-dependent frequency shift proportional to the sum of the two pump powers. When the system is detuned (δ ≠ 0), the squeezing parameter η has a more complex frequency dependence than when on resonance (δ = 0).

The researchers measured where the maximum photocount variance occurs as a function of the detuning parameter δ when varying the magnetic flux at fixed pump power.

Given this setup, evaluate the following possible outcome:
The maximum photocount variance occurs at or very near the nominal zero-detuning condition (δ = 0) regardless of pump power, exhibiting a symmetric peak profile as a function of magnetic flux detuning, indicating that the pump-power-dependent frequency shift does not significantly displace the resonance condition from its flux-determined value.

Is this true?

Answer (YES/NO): NO